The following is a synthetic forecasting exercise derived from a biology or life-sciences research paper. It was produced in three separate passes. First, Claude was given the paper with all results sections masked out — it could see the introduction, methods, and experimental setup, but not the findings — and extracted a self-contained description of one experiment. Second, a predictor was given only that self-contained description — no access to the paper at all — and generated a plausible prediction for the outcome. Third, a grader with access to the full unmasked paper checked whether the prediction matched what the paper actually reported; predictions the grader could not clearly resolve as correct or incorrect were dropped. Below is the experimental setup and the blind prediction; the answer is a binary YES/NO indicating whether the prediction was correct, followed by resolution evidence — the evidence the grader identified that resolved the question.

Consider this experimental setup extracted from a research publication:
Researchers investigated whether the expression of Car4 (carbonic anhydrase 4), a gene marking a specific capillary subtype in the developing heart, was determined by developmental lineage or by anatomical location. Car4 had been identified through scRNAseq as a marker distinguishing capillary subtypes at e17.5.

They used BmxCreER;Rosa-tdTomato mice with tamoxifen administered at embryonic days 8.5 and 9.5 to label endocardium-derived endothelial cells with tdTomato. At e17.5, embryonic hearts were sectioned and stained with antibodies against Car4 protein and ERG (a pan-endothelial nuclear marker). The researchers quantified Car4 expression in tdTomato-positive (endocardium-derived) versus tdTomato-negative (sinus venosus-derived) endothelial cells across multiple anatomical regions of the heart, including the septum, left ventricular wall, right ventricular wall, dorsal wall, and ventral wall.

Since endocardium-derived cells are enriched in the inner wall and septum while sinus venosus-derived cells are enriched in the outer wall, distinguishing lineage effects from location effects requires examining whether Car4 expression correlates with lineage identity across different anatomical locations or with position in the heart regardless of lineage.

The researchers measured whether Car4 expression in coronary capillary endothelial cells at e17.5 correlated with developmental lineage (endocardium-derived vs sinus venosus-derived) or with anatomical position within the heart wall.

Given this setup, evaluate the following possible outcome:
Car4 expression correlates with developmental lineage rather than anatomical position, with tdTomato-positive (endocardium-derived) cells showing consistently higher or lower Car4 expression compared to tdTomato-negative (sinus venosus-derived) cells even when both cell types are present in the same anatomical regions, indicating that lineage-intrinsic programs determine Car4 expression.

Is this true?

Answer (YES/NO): NO